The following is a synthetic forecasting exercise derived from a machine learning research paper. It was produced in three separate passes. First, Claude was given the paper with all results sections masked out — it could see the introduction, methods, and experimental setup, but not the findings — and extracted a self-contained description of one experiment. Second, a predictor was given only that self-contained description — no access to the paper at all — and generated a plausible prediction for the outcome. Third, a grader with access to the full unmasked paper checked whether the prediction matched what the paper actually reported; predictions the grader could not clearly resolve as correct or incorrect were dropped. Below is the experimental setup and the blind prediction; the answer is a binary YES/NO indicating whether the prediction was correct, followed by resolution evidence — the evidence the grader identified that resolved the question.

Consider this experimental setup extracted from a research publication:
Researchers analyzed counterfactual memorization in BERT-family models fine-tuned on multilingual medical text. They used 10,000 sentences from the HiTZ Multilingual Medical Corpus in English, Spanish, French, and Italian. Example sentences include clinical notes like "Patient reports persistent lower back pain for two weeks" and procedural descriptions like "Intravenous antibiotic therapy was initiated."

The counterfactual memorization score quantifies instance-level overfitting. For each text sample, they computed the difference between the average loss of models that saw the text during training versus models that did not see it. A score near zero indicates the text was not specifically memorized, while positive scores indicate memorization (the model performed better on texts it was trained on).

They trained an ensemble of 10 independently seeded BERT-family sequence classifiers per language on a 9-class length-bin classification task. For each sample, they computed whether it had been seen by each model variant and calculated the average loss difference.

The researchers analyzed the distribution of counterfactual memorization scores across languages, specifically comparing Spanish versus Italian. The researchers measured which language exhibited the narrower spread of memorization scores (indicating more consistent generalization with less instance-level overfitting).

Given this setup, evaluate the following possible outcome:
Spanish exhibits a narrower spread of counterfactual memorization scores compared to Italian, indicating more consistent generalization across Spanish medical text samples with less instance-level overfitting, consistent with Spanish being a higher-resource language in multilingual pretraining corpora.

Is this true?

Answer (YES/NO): YES